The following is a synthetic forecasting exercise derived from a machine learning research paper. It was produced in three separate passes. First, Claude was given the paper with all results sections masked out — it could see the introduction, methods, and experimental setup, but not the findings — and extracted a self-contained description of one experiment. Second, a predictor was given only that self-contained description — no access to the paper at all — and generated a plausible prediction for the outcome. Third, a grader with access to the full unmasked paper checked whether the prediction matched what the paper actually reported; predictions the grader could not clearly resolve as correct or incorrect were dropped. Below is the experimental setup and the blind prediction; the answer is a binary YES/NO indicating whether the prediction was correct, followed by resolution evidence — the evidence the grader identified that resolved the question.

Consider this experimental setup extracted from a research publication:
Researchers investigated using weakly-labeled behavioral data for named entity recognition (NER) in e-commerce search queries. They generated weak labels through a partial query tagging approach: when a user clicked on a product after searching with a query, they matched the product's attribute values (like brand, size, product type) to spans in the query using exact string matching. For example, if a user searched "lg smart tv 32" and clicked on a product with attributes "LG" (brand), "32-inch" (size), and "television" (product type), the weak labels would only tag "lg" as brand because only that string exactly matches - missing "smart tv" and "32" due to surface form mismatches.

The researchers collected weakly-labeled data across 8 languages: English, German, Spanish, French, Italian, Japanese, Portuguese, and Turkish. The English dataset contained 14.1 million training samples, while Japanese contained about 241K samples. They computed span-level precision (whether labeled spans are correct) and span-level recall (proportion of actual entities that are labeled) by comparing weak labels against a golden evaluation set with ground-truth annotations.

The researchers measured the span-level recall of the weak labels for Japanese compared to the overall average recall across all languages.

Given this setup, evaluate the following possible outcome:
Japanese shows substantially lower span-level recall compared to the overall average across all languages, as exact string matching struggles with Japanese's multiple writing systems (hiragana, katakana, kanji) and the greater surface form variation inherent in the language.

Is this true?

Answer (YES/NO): YES